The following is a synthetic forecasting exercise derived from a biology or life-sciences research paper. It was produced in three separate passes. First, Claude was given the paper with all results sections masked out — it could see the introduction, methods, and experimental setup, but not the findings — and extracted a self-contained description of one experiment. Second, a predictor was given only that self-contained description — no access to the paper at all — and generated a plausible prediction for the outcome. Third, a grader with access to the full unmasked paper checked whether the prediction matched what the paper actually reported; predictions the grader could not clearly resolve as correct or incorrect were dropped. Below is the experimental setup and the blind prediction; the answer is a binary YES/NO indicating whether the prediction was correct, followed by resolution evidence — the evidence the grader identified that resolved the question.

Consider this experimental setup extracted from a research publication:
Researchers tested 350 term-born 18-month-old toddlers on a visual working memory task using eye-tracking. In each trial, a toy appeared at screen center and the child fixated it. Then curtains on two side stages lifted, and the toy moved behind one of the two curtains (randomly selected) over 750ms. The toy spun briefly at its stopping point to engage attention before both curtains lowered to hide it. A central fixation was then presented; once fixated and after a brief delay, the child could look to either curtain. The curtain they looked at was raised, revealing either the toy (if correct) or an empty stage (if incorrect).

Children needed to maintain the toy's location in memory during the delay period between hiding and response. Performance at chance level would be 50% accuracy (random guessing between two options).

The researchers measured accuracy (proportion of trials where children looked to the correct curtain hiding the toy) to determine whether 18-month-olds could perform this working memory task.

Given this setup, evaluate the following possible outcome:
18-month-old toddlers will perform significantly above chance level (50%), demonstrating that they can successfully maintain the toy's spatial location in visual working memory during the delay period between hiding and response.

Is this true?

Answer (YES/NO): NO